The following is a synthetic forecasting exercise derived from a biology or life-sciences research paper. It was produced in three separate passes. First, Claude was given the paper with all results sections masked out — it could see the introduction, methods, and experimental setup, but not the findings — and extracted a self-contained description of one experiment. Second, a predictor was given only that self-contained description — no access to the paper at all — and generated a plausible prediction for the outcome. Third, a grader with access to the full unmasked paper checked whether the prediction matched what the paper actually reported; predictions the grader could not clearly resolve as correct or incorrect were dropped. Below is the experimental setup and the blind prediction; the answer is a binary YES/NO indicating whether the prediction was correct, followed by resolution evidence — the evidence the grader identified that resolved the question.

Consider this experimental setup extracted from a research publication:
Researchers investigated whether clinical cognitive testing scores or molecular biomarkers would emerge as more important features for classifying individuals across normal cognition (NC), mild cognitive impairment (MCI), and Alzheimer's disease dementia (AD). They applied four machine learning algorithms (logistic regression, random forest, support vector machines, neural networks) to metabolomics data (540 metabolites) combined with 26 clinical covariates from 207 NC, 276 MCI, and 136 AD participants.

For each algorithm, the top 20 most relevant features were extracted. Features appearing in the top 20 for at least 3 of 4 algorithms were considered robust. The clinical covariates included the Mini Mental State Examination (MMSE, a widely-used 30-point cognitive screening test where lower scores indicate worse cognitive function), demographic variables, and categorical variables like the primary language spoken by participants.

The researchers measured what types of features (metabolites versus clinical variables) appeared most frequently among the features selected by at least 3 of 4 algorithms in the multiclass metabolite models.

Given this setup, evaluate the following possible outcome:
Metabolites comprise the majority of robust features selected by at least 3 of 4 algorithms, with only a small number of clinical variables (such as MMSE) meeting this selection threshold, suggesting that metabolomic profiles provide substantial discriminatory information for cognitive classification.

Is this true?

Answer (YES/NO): NO